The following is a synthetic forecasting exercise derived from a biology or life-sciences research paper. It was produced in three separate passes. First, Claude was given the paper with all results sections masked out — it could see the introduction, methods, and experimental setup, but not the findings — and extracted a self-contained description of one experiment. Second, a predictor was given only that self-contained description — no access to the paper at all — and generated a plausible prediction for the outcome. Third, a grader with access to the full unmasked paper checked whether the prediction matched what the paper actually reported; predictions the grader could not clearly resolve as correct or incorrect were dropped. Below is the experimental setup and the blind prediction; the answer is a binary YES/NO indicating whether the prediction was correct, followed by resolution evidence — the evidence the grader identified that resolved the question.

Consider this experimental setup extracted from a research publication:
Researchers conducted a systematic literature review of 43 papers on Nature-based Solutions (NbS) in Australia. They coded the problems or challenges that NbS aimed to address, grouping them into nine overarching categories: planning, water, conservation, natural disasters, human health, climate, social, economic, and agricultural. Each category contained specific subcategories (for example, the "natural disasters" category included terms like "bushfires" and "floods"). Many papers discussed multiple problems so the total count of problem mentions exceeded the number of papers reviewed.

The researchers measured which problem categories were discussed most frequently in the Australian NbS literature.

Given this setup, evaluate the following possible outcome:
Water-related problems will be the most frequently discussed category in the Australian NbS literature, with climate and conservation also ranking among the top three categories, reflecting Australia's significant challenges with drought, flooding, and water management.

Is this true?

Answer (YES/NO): NO